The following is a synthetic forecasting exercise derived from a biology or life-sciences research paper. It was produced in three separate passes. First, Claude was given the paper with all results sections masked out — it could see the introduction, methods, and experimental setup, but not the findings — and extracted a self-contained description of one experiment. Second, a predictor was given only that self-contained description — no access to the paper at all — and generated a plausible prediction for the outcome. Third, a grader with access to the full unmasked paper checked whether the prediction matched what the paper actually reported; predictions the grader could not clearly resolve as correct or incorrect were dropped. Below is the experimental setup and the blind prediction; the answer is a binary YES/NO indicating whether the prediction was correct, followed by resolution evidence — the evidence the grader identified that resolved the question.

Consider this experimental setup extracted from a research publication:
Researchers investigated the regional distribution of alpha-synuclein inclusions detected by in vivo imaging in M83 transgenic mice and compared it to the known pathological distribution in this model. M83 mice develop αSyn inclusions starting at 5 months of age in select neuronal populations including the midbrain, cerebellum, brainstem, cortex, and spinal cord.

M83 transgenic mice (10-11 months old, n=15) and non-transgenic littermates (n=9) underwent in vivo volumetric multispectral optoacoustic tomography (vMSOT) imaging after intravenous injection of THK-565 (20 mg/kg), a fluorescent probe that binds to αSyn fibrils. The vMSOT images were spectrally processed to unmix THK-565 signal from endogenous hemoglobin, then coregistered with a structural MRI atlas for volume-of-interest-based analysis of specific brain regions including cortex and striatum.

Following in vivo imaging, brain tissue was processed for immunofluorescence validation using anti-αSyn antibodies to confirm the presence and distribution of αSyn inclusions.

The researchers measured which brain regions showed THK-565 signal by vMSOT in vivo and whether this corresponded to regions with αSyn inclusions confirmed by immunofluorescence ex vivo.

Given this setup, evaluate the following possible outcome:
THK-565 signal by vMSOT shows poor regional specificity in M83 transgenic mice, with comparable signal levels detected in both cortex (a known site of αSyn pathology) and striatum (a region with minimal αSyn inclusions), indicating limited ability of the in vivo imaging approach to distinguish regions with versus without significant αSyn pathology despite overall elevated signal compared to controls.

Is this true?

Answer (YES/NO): NO